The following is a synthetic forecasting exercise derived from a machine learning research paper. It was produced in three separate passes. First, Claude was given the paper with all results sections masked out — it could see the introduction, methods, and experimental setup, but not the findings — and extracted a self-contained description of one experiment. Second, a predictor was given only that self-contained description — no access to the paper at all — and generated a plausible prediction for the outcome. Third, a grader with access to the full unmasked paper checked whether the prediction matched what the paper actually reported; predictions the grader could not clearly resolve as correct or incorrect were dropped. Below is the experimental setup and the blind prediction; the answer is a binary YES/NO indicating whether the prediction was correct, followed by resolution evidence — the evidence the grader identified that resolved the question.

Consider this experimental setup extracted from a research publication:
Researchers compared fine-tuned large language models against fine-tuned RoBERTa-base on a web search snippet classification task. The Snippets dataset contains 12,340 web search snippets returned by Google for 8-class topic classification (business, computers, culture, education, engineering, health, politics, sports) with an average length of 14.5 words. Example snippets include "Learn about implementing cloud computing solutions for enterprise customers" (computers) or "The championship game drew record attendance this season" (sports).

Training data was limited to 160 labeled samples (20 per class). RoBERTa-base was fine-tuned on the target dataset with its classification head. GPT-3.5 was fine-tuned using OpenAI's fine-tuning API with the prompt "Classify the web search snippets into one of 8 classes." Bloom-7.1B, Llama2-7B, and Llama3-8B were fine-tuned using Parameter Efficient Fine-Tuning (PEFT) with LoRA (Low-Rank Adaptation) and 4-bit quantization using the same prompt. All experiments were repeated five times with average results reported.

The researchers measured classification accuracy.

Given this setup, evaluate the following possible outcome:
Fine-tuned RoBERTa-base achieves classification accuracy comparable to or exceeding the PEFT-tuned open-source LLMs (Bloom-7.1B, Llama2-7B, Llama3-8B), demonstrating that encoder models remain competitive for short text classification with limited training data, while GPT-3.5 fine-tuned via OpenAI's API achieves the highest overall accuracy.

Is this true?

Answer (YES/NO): NO